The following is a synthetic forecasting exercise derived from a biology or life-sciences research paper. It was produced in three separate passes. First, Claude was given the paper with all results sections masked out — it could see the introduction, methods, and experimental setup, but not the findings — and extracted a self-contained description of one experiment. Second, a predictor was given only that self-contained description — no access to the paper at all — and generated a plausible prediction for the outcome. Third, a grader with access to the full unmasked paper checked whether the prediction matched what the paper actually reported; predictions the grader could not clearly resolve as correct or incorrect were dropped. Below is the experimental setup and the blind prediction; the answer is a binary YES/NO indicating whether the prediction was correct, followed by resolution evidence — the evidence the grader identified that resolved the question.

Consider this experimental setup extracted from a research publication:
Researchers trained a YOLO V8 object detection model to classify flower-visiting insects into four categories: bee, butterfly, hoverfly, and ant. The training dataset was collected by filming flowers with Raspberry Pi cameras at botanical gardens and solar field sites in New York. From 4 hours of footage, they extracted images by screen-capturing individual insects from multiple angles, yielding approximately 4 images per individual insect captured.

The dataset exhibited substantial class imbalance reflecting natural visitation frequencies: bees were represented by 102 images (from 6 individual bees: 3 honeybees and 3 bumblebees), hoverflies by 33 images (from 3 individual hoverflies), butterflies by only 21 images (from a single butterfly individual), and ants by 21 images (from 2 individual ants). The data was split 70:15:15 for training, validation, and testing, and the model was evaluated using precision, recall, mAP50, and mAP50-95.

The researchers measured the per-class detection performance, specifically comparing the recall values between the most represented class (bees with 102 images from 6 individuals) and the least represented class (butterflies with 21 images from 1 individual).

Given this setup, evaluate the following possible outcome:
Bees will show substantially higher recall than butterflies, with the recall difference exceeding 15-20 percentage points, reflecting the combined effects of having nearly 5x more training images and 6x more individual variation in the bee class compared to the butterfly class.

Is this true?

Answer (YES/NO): YES